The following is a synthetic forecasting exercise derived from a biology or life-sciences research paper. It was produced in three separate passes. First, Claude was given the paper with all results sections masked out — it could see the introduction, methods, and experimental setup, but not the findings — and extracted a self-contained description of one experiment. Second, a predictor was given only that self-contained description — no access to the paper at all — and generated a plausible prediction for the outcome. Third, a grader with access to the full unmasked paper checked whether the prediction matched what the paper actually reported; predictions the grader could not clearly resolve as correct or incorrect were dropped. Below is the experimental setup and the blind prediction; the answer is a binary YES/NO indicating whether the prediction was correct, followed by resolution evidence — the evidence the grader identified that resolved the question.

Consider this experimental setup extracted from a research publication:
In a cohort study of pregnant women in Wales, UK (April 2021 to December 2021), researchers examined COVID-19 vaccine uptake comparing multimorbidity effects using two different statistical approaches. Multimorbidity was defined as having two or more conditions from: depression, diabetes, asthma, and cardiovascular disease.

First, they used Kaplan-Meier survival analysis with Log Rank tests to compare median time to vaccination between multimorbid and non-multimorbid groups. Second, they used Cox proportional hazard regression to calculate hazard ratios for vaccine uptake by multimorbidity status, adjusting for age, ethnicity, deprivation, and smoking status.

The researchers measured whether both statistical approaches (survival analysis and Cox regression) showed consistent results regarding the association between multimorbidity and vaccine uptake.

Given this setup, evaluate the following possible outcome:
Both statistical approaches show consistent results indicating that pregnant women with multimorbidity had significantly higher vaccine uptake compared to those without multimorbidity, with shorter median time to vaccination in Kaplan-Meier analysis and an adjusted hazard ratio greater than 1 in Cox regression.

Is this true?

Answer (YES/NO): YES